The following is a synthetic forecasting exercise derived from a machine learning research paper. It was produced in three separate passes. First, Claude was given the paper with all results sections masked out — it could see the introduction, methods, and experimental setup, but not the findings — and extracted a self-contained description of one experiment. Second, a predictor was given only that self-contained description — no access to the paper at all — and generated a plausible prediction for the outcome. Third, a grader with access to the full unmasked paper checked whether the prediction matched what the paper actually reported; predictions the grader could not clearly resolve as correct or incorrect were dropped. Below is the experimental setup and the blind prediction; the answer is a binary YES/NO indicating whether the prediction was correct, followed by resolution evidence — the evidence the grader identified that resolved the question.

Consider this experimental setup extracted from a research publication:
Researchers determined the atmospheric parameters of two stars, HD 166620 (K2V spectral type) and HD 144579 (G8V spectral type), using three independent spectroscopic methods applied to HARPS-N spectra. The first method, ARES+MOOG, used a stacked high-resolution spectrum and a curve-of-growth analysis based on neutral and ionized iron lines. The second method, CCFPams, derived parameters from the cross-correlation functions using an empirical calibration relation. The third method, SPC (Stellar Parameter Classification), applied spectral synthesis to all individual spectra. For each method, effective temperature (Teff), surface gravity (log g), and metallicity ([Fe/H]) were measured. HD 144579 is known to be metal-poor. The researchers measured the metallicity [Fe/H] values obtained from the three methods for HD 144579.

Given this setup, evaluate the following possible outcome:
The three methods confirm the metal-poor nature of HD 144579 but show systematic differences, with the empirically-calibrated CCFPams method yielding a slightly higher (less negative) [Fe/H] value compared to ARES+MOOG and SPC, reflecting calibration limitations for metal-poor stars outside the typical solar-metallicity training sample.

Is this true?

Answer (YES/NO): NO